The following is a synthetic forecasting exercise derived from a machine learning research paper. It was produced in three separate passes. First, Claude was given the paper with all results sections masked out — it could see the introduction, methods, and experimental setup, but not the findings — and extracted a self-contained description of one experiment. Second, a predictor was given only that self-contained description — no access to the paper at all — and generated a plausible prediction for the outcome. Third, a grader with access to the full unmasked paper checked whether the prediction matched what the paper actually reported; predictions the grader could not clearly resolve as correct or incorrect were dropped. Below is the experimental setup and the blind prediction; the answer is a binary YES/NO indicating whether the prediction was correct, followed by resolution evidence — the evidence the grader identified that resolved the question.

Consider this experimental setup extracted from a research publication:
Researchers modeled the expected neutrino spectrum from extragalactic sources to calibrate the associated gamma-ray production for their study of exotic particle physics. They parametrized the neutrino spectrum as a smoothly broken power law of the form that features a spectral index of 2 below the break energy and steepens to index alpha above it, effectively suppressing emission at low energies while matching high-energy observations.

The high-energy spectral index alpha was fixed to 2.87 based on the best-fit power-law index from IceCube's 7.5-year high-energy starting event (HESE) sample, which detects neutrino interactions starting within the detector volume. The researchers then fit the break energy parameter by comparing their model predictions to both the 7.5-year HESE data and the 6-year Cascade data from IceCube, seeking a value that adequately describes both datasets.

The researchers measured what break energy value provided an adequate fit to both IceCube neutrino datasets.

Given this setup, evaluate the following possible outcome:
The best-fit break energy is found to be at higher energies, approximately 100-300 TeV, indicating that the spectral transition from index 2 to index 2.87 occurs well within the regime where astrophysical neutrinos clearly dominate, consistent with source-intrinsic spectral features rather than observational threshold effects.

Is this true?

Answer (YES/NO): NO